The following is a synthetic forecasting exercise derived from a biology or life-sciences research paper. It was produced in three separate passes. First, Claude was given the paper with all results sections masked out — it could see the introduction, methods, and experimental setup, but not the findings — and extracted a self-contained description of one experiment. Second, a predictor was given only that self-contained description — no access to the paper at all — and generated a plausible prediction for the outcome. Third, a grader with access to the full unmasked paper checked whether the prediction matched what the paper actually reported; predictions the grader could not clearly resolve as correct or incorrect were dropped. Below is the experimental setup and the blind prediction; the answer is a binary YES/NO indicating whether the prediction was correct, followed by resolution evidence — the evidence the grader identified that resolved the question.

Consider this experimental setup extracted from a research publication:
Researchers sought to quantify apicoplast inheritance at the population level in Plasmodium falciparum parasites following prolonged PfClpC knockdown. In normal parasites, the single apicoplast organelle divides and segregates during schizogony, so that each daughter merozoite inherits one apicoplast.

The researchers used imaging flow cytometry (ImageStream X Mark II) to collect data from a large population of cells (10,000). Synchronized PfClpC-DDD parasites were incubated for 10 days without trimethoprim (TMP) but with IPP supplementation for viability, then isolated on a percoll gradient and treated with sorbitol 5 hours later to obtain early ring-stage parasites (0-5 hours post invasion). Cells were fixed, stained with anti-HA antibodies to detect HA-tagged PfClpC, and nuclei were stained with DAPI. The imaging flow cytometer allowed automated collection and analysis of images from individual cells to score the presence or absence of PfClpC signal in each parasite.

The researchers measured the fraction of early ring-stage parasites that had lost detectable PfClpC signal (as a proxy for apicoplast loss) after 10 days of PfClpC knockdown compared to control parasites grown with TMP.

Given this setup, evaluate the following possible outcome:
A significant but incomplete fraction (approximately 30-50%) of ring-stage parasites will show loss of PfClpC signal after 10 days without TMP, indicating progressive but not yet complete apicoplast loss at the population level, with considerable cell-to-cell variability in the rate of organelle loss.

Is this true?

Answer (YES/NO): NO